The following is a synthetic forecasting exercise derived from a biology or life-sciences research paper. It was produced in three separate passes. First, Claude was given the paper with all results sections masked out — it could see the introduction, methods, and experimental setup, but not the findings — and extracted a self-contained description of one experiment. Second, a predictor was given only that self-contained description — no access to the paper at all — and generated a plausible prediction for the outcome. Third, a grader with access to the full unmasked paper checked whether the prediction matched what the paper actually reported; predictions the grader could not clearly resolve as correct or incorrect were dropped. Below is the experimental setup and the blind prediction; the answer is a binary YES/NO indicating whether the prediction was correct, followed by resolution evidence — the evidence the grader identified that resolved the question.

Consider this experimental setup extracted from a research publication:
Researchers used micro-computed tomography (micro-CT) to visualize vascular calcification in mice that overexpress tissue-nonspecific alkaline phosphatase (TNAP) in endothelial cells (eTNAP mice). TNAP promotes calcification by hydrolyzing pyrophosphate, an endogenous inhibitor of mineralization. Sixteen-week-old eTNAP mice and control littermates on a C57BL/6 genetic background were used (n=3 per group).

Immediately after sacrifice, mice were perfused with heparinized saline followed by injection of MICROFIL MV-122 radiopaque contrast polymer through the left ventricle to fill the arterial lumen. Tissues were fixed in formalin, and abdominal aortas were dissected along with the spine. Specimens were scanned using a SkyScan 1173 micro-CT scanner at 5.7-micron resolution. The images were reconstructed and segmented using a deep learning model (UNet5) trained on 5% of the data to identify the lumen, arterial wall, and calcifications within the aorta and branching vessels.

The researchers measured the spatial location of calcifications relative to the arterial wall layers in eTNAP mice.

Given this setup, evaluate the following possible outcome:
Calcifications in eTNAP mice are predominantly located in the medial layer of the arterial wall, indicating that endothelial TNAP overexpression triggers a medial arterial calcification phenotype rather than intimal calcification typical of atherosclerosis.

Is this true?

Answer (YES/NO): NO